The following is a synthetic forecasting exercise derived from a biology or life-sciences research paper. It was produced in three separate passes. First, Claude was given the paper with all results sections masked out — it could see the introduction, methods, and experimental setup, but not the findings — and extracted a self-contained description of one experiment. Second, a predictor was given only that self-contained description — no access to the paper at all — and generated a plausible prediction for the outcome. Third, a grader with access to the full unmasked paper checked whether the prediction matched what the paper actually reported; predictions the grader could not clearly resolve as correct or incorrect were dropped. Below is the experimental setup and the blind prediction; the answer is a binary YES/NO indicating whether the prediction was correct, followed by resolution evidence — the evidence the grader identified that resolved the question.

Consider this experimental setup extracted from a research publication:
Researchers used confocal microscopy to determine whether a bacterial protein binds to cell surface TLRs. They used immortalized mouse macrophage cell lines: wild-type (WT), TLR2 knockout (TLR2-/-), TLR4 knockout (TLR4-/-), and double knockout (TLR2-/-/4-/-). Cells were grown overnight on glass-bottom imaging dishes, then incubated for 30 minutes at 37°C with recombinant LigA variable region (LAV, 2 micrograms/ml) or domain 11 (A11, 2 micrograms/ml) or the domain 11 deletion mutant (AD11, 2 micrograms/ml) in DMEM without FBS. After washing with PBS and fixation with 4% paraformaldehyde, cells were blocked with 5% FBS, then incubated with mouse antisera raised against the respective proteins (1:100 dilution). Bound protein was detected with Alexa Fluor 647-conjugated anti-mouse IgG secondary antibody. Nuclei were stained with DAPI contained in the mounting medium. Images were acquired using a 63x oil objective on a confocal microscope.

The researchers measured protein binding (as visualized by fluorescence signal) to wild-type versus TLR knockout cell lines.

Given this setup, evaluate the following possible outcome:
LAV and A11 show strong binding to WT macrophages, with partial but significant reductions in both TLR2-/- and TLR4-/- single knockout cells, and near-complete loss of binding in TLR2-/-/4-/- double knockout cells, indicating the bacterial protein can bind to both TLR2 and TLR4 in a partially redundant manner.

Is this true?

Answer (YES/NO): NO